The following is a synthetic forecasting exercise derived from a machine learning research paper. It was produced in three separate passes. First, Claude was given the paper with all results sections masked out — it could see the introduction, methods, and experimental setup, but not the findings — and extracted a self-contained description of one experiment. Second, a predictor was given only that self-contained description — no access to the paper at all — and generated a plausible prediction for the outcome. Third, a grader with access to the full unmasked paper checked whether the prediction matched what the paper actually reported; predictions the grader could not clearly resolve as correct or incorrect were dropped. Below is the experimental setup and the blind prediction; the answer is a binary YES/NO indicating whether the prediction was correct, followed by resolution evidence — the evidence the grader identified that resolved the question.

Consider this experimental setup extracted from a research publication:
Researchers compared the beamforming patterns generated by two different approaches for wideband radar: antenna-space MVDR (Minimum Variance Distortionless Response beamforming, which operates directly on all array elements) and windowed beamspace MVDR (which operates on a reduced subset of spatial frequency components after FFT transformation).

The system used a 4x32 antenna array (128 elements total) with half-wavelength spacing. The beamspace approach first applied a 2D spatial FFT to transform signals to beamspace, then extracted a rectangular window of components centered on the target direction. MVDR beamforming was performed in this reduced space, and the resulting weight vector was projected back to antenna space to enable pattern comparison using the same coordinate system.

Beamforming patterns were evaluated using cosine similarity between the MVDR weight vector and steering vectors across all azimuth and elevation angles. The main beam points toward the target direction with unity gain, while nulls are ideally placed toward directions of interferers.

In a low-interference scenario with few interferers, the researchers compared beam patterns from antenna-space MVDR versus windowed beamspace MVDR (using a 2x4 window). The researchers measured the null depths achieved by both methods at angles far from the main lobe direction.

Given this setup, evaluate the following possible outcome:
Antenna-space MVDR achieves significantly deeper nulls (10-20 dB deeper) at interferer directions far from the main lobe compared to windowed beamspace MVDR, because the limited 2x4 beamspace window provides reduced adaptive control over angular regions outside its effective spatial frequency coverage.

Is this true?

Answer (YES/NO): NO